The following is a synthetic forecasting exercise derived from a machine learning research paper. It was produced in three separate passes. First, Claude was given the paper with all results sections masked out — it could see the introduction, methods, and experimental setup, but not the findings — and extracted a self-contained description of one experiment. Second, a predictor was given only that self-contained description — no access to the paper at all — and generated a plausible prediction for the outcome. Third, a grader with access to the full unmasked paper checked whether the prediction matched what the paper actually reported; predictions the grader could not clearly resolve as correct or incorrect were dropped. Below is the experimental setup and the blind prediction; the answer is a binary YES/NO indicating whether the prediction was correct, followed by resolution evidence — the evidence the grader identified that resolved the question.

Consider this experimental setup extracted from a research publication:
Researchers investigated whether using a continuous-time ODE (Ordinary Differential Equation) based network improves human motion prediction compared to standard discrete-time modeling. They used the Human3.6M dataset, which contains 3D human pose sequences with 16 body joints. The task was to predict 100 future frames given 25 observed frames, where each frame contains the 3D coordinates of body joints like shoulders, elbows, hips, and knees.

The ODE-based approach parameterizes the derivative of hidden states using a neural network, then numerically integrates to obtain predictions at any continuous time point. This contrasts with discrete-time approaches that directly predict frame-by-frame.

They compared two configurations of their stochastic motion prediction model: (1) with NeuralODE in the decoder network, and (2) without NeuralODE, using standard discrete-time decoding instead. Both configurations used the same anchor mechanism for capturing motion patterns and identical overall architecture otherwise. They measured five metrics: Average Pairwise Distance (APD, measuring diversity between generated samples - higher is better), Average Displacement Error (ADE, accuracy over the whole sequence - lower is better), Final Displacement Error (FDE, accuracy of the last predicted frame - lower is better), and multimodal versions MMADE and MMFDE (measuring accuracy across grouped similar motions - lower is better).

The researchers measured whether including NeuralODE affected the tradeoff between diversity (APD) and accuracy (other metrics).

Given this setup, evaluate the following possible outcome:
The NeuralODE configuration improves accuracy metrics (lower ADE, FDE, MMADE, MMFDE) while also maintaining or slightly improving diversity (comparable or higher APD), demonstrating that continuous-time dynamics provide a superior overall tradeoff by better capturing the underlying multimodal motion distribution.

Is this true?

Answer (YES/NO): YES